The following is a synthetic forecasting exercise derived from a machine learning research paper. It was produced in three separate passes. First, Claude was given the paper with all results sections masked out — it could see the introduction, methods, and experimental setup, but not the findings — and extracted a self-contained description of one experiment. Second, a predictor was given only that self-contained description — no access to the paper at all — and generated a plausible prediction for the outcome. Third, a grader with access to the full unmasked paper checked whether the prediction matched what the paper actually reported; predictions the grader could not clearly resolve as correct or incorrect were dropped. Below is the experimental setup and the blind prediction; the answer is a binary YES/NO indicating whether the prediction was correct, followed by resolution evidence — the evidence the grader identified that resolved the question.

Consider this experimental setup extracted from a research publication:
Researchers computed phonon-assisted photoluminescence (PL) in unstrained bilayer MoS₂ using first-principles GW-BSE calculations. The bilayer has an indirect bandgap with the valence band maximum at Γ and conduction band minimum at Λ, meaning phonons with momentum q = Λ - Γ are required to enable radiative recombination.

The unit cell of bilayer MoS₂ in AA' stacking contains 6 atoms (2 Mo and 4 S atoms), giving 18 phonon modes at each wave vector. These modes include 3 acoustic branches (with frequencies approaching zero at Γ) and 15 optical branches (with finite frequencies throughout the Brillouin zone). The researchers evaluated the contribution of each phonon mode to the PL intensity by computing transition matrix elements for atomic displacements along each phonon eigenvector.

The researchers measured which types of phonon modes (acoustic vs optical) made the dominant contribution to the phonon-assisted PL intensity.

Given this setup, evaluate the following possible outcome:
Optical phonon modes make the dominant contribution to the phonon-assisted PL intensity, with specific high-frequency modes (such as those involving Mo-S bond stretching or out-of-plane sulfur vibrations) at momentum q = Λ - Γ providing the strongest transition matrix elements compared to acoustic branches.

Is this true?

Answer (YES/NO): YES